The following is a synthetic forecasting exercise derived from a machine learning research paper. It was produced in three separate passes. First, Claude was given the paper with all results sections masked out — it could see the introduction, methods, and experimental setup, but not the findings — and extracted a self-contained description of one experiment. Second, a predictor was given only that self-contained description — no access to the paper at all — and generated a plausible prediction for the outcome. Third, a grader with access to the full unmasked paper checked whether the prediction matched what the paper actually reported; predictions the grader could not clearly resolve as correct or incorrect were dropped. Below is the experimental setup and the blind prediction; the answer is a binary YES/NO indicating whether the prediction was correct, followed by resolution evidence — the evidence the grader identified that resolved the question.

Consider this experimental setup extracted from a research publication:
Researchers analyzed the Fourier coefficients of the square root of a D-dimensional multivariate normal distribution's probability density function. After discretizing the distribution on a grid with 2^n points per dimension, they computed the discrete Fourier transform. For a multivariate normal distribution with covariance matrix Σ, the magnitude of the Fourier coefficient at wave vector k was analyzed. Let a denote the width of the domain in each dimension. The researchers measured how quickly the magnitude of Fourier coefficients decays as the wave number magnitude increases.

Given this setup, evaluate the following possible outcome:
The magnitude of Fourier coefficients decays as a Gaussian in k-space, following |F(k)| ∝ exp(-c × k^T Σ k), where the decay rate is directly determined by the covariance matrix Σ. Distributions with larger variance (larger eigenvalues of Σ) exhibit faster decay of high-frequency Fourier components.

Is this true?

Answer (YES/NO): YES